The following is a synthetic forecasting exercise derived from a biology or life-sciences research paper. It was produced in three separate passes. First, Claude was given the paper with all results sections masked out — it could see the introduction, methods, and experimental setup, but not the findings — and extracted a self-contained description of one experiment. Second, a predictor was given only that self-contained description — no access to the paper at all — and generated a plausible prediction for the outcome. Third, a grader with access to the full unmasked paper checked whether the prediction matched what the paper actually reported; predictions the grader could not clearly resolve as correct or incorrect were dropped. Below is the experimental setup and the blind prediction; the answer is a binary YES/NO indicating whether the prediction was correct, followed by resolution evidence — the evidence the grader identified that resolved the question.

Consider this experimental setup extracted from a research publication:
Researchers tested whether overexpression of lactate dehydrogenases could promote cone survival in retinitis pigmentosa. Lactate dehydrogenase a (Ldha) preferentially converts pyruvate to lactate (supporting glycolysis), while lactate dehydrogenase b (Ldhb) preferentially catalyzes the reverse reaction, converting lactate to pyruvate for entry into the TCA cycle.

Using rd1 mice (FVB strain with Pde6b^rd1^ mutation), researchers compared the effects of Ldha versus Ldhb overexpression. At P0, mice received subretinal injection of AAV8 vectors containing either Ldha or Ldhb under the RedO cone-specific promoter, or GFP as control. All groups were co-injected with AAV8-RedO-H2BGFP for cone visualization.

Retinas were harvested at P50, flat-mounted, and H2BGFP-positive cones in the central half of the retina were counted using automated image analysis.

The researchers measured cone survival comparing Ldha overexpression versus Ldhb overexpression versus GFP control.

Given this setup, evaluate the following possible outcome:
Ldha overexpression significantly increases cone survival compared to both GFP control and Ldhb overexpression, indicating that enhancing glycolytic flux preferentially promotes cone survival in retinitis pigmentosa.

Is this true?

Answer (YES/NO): NO